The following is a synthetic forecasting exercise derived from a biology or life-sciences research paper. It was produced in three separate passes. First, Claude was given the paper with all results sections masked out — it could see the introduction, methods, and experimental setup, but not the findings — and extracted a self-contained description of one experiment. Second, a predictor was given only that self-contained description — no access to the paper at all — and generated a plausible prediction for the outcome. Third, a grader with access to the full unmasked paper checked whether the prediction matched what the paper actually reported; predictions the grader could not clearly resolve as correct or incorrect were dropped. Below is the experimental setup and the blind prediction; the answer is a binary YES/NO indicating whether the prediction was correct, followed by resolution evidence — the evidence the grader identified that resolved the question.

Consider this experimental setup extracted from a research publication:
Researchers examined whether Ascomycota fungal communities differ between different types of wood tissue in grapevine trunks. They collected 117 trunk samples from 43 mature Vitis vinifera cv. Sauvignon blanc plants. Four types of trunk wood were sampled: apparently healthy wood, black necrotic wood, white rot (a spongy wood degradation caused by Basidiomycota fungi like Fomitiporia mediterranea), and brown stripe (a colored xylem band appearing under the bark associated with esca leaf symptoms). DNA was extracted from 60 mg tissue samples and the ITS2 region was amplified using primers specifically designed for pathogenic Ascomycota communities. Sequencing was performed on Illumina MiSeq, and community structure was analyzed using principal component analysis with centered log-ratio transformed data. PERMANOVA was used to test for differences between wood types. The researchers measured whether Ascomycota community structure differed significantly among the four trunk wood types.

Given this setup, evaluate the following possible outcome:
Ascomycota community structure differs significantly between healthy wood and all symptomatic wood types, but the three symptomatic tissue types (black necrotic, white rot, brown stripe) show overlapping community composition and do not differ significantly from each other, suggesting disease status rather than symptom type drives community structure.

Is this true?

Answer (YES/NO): NO